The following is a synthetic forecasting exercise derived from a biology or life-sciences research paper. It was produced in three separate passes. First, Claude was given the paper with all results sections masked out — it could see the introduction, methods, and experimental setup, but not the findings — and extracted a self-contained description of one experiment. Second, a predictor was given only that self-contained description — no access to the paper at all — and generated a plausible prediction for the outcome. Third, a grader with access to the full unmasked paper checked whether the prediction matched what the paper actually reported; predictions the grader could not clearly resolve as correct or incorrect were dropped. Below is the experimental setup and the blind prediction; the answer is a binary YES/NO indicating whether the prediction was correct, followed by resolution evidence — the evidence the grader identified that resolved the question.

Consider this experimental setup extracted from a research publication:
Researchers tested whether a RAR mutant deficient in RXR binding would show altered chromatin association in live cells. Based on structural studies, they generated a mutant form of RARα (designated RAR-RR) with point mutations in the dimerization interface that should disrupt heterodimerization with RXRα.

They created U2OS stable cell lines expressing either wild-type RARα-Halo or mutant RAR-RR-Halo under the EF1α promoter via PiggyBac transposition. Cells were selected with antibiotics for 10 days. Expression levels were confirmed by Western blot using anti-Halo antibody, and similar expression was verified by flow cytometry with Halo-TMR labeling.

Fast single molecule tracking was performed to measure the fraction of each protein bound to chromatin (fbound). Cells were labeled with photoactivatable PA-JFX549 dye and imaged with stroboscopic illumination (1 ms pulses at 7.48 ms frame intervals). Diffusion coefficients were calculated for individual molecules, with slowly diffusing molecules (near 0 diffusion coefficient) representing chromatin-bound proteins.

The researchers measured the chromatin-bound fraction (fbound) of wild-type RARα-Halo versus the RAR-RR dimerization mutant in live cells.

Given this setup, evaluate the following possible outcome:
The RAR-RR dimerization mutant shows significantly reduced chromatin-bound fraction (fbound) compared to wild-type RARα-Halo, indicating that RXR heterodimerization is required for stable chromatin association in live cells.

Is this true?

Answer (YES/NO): YES